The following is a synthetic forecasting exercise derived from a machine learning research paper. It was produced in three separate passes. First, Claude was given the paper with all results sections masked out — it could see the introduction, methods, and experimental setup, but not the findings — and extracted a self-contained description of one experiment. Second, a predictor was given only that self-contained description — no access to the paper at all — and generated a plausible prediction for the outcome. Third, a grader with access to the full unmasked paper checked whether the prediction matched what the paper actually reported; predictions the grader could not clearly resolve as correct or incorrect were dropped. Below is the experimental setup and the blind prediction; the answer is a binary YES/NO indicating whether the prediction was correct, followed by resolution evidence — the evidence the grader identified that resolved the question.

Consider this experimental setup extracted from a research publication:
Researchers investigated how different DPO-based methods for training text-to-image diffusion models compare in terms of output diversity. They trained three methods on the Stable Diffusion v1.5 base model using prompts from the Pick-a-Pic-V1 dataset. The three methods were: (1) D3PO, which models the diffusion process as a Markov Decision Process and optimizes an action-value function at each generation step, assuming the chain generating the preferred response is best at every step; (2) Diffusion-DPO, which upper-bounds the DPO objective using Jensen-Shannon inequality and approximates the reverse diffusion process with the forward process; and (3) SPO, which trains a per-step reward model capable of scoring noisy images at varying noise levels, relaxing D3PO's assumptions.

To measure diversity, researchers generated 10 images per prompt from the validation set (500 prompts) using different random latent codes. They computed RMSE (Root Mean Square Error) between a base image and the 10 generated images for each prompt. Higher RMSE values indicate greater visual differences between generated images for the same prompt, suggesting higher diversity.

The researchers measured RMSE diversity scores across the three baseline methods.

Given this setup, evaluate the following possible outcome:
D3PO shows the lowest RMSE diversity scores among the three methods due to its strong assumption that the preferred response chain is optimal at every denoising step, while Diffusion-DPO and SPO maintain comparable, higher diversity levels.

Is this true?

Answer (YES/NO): NO